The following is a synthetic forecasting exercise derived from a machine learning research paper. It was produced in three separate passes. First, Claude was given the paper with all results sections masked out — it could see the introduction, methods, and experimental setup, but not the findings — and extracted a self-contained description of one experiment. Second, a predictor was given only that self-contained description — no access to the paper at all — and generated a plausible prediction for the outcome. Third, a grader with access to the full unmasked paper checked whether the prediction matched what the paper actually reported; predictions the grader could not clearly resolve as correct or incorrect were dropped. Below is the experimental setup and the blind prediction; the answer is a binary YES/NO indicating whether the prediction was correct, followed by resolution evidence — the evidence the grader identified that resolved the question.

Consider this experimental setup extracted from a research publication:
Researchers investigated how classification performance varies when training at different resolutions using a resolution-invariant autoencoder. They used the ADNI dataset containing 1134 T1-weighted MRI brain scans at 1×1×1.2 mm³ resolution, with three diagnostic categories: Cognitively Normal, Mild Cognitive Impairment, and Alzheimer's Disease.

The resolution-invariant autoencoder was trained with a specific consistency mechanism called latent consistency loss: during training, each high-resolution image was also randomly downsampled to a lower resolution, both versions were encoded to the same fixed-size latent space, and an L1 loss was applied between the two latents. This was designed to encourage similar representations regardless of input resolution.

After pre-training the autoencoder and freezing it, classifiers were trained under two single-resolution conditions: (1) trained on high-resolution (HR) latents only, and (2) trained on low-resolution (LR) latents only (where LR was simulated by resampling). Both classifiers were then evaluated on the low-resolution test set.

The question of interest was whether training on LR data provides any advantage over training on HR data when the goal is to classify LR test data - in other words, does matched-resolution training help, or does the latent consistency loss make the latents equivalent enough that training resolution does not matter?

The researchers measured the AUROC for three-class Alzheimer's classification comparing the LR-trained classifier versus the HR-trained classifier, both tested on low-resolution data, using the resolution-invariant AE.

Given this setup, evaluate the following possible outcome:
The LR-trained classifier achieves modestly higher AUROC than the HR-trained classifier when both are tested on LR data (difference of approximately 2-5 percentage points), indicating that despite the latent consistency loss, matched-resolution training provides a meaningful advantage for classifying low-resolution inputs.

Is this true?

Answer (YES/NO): NO